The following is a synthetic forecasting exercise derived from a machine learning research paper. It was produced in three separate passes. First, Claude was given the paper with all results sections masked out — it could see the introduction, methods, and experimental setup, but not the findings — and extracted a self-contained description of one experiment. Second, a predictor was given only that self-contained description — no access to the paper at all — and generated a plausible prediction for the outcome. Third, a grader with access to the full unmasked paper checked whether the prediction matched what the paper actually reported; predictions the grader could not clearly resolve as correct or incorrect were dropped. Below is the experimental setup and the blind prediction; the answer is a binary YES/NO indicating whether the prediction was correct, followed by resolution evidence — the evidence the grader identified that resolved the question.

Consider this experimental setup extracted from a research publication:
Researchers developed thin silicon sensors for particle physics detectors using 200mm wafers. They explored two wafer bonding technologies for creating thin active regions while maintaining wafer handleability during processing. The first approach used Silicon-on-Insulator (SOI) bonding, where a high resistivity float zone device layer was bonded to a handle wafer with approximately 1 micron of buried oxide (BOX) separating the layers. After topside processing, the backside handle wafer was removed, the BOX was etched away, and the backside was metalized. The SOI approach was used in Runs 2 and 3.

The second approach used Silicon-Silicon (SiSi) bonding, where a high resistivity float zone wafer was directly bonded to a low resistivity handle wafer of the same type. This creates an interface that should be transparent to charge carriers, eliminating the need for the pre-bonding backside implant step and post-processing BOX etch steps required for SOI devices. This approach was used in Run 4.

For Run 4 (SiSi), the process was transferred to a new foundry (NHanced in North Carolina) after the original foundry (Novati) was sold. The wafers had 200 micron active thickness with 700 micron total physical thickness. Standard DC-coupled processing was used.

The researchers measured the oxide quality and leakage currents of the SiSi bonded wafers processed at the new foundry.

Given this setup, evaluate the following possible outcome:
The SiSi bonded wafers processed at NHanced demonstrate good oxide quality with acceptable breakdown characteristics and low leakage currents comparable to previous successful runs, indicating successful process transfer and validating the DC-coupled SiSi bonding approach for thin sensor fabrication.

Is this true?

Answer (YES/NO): NO